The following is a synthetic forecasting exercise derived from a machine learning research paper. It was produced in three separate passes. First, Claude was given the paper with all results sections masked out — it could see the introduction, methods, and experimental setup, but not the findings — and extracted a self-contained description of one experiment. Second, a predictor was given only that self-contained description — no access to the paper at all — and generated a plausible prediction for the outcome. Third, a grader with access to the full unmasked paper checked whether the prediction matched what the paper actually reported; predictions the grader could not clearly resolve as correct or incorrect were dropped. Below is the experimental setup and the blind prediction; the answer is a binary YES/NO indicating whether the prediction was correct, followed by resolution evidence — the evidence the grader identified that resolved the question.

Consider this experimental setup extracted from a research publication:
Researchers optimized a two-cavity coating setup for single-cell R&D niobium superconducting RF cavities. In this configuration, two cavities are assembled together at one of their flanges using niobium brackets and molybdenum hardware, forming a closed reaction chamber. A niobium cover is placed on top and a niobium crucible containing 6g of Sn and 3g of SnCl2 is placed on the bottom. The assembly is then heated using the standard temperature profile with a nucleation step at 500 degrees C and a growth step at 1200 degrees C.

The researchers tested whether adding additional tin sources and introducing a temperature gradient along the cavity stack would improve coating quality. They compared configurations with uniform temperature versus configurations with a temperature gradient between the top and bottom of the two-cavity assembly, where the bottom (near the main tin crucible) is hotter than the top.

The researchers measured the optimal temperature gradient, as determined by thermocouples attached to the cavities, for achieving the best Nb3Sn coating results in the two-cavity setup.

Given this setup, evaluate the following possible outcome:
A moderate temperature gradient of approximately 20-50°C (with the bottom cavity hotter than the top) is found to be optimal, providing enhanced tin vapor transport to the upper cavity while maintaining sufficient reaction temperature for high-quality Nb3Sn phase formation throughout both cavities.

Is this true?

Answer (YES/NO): NO